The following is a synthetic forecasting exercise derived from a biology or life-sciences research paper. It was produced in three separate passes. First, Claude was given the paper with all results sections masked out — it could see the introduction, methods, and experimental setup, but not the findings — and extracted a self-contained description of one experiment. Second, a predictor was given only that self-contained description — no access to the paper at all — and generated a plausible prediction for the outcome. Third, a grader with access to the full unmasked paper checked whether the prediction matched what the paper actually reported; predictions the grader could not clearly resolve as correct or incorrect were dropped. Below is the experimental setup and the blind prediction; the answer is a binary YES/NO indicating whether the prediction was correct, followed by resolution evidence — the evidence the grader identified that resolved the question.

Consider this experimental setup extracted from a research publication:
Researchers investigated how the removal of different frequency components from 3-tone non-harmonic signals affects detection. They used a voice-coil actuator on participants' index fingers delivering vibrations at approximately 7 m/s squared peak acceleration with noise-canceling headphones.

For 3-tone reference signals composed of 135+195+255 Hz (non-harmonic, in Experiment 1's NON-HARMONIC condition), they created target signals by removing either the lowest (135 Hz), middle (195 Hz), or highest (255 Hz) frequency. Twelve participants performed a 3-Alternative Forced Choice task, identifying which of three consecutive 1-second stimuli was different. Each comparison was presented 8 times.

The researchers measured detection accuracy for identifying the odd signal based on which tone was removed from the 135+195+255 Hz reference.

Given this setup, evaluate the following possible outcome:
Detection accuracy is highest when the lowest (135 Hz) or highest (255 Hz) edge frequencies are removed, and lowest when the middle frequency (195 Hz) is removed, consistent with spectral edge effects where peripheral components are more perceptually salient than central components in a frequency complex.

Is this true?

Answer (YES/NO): NO